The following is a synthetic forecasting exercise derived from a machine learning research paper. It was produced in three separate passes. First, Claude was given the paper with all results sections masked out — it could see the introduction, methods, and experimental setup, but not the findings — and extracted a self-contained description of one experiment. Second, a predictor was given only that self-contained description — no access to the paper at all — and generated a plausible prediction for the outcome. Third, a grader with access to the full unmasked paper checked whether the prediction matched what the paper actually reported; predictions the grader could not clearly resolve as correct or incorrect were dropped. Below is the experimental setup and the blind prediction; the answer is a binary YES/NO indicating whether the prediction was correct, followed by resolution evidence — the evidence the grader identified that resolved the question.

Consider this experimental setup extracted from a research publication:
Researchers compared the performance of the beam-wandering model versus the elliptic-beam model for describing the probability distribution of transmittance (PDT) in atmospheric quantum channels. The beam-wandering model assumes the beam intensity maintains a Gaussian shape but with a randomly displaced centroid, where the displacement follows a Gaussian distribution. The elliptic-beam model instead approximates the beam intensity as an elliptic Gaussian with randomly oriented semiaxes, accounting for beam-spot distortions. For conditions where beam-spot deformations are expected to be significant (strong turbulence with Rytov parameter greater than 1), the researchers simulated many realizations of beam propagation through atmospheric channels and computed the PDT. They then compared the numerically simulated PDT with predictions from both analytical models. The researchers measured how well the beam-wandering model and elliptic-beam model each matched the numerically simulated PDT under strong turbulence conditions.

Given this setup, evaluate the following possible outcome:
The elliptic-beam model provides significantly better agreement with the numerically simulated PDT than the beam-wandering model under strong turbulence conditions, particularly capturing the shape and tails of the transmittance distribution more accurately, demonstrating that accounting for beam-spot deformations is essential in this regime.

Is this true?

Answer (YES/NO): NO